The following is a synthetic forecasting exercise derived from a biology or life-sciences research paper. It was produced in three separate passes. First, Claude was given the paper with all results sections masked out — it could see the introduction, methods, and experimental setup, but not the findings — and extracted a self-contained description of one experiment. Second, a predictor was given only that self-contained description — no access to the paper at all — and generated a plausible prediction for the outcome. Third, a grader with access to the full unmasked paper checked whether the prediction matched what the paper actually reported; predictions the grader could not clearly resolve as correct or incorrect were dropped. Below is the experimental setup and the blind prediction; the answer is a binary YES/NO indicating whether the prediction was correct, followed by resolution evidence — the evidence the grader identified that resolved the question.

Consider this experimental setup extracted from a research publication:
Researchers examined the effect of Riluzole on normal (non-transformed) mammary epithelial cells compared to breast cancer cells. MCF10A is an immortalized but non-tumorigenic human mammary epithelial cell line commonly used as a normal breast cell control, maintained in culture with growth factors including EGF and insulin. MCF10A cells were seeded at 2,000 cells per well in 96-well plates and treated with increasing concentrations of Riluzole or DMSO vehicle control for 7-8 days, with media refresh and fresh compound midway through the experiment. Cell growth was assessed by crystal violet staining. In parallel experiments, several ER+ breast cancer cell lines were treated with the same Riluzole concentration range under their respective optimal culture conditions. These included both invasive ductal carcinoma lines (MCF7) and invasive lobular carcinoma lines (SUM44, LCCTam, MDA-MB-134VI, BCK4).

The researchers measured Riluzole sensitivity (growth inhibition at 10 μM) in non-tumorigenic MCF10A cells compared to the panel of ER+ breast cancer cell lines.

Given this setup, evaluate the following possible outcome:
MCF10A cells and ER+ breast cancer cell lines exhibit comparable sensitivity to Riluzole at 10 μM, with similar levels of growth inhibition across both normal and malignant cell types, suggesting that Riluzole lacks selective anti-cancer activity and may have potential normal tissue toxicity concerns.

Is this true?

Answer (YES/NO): NO